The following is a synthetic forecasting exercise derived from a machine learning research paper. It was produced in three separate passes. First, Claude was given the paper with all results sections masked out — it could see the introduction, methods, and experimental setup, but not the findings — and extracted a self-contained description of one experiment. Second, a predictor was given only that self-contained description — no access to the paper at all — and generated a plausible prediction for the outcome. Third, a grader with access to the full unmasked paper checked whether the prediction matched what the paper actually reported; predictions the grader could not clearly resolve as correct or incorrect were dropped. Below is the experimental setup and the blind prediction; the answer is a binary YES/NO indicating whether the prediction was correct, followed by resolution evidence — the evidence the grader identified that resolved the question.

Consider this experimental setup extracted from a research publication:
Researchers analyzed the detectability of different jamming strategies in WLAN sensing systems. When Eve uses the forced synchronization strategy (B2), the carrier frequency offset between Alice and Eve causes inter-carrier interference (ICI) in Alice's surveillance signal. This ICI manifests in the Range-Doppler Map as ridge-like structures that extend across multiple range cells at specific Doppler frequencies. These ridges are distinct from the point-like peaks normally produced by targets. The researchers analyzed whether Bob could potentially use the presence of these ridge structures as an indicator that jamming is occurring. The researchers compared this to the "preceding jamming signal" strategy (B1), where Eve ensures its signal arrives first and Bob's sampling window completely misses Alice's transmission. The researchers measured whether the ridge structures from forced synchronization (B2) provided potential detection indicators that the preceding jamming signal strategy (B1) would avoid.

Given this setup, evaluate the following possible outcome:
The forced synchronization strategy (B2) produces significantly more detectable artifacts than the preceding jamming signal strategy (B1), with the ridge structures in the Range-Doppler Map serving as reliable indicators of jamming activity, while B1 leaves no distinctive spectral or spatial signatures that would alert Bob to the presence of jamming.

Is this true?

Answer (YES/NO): YES